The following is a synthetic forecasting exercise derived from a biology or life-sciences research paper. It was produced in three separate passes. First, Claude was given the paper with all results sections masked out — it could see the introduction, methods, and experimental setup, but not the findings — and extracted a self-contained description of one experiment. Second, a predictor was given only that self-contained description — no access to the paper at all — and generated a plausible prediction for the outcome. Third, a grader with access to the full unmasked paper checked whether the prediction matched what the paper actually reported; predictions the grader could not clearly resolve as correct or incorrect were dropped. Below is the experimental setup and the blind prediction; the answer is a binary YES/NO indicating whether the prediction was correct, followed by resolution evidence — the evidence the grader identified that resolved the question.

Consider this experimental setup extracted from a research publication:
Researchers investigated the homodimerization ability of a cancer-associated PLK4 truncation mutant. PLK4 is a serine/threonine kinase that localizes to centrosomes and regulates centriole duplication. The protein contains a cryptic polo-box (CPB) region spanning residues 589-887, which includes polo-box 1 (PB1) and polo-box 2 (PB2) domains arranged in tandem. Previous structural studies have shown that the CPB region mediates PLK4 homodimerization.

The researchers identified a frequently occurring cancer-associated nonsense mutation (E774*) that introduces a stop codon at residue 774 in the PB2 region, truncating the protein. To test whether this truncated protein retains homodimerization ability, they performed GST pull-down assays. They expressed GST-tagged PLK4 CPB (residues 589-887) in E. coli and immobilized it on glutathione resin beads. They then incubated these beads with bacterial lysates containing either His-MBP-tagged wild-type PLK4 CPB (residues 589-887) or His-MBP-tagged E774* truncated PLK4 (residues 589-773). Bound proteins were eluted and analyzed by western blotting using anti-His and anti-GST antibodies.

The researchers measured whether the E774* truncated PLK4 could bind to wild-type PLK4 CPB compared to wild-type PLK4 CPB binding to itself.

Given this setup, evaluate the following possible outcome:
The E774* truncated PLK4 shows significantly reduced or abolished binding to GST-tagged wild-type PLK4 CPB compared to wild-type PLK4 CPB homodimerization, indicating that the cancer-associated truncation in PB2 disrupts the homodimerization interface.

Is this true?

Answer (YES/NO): YES